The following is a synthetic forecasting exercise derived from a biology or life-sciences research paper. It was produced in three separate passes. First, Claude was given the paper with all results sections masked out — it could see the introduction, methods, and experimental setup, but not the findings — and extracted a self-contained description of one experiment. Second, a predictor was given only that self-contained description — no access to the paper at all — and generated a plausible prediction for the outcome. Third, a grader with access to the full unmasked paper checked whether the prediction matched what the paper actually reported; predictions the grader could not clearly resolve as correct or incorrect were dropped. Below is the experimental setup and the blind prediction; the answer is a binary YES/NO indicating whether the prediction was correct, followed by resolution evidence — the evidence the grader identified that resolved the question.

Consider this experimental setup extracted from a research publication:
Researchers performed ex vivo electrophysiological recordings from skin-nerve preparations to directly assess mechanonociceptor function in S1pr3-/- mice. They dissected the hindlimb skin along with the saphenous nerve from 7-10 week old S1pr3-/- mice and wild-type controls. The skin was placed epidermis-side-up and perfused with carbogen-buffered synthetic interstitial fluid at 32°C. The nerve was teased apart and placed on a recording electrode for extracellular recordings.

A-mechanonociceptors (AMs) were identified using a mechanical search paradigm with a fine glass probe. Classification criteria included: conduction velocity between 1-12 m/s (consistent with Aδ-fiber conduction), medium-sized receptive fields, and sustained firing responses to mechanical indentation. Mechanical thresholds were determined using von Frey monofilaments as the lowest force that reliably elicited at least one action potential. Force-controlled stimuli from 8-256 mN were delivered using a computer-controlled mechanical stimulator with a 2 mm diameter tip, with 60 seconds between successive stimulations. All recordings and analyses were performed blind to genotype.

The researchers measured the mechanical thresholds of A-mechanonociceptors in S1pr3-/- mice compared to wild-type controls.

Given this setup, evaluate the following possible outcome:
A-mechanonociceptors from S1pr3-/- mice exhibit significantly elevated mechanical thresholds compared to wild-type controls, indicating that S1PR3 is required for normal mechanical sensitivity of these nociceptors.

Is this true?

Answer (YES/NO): YES